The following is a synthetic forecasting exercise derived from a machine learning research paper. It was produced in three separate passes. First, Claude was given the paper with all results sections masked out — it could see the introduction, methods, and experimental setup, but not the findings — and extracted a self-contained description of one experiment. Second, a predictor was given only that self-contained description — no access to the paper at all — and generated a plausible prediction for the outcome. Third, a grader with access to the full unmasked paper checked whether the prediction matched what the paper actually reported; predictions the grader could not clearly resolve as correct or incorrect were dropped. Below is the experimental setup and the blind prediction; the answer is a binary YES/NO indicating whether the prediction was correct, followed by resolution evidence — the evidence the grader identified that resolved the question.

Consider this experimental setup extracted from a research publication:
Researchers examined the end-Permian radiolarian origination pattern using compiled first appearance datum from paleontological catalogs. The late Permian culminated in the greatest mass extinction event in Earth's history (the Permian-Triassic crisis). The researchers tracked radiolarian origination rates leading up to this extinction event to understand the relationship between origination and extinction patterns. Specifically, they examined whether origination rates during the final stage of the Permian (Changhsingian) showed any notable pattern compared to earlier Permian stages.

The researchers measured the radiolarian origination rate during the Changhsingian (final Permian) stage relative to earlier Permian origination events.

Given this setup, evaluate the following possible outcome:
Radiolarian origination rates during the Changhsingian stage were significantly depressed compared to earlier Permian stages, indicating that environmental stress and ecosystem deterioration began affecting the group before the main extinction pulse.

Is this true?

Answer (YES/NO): NO